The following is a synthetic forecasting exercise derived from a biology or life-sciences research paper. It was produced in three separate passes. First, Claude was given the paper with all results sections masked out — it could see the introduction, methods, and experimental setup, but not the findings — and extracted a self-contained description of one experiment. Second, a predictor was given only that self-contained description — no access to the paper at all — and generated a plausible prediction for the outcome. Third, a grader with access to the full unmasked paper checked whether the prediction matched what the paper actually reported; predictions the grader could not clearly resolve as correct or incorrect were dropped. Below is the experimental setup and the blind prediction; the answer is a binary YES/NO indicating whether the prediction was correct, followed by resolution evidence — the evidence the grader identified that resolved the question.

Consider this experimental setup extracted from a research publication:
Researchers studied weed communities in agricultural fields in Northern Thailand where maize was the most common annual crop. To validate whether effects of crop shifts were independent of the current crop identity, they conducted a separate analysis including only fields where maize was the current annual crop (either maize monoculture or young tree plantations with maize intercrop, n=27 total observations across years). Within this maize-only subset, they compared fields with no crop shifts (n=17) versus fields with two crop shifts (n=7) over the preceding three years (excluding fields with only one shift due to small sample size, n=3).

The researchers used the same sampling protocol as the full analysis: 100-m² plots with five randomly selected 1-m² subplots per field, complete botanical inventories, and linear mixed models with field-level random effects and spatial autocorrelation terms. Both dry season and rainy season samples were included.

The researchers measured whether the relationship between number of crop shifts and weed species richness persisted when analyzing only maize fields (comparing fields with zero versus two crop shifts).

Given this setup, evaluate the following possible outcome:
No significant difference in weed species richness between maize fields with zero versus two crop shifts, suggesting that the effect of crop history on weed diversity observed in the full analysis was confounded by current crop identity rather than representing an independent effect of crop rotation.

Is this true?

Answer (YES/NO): NO